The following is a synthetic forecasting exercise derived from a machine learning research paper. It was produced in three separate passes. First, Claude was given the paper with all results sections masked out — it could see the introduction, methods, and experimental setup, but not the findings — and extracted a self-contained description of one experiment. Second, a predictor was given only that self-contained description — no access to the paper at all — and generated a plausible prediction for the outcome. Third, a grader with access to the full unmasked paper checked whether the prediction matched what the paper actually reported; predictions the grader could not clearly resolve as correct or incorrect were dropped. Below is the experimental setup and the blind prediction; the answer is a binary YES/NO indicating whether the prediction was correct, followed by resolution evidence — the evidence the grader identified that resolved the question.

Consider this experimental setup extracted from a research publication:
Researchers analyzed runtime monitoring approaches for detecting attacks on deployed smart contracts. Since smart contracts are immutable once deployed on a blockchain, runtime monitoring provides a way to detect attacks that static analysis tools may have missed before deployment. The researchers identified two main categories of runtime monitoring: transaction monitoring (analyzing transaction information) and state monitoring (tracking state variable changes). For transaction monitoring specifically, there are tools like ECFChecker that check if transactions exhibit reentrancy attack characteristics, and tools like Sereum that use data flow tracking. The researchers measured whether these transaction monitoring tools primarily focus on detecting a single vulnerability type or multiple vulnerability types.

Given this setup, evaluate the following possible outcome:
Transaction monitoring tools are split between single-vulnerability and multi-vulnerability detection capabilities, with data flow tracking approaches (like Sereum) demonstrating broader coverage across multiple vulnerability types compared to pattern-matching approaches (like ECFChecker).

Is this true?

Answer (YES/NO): NO